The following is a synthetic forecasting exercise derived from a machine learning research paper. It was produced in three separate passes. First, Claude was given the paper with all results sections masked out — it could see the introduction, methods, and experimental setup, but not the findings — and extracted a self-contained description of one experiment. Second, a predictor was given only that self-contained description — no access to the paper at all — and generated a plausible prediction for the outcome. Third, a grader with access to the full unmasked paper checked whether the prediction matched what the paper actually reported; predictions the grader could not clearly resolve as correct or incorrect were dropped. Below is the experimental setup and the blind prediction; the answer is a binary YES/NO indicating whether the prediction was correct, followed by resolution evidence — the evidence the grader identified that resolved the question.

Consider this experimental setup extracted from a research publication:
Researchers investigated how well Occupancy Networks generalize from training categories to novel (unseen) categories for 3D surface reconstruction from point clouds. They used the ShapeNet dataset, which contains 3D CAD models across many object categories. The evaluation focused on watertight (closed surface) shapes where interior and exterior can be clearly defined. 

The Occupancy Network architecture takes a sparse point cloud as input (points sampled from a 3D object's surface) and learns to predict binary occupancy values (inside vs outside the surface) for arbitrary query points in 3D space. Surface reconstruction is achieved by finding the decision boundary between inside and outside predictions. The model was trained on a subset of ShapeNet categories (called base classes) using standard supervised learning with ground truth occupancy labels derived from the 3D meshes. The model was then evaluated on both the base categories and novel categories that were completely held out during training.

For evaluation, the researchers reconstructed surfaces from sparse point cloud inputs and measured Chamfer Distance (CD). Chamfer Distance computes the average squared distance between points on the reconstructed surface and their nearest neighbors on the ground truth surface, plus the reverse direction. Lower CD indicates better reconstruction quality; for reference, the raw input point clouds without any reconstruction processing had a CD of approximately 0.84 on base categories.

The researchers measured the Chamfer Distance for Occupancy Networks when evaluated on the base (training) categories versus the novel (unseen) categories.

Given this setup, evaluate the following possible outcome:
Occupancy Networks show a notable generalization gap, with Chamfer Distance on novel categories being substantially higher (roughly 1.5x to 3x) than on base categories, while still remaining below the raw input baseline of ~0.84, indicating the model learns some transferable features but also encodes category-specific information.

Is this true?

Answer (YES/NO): NO